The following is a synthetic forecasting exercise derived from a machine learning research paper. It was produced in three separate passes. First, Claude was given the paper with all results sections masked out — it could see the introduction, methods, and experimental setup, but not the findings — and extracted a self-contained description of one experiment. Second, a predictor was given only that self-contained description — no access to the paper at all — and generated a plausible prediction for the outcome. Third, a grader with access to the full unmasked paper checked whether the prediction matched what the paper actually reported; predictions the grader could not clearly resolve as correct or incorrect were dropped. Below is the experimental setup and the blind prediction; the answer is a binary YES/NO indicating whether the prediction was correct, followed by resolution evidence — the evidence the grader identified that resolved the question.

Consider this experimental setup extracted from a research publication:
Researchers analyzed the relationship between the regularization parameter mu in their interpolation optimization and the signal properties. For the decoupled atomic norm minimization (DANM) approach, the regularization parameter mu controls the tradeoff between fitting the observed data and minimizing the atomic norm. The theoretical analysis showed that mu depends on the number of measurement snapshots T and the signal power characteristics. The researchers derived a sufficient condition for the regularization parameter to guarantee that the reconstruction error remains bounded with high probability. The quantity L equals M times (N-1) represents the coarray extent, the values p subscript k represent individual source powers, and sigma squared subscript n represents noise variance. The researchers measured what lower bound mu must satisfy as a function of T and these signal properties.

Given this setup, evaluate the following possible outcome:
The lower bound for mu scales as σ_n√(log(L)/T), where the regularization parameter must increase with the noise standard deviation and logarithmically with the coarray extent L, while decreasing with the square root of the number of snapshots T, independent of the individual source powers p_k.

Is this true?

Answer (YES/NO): NO